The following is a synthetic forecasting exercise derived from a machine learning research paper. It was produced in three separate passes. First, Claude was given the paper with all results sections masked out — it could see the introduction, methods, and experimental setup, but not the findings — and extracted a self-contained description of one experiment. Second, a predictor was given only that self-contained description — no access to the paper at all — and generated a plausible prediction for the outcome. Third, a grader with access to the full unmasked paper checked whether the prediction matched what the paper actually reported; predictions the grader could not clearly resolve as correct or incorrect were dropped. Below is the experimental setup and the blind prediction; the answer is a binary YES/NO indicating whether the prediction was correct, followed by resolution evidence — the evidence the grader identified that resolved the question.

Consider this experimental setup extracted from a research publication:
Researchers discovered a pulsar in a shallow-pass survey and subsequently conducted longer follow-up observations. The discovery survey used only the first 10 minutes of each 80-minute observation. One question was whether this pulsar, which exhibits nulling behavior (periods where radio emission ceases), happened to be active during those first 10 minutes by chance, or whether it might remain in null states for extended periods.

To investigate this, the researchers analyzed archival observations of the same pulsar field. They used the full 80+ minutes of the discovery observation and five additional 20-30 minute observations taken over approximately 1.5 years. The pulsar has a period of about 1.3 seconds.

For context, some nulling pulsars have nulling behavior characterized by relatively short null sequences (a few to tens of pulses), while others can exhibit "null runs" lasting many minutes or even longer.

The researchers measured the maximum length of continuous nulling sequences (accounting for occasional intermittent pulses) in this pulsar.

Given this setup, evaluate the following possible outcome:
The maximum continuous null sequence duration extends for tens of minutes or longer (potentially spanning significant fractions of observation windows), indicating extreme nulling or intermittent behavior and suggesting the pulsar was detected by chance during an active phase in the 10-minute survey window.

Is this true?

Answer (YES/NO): YES